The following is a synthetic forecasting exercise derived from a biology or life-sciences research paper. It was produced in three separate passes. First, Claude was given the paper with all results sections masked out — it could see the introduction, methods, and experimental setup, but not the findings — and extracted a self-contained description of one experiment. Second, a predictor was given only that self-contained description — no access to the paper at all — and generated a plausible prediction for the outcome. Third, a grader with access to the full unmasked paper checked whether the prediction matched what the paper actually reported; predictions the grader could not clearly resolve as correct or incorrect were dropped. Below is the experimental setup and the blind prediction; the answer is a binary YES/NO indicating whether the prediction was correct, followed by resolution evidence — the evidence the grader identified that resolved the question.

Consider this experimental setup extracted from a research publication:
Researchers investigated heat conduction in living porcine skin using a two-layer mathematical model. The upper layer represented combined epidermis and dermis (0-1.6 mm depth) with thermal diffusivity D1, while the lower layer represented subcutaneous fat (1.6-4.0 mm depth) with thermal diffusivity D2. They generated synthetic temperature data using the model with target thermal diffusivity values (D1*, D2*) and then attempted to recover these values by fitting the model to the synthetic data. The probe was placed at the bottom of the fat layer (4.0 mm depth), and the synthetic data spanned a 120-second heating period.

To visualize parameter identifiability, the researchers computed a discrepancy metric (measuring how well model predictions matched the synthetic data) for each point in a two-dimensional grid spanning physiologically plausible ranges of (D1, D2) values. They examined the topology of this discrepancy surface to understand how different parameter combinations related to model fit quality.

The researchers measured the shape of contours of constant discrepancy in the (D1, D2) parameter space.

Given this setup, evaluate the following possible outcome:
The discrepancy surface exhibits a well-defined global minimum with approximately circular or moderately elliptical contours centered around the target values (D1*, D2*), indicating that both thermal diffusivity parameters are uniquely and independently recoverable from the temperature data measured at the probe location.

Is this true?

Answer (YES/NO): NO